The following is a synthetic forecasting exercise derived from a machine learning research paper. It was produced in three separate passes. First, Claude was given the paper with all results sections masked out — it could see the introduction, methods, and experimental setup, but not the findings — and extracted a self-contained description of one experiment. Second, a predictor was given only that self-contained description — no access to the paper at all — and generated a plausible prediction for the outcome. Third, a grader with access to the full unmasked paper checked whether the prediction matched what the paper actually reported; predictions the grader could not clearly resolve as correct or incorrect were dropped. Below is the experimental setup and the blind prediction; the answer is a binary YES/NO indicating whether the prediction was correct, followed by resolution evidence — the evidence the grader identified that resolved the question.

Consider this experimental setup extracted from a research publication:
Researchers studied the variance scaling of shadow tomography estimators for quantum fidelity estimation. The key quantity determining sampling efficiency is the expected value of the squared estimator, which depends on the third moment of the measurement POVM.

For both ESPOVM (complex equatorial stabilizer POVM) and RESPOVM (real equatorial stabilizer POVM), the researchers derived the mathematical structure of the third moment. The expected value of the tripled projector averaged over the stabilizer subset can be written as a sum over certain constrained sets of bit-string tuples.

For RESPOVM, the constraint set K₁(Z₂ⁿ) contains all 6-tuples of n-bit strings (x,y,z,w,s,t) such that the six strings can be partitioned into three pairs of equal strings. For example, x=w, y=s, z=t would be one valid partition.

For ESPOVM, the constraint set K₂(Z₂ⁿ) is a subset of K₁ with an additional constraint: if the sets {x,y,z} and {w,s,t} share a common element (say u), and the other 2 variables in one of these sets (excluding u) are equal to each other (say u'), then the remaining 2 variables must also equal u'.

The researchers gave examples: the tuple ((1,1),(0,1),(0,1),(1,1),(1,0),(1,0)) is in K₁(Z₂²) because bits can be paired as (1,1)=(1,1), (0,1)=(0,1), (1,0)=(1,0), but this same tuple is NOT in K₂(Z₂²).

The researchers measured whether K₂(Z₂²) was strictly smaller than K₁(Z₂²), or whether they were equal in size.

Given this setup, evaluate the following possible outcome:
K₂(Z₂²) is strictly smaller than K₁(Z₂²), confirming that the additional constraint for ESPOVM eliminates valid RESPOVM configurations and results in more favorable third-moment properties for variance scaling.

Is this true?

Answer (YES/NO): YES